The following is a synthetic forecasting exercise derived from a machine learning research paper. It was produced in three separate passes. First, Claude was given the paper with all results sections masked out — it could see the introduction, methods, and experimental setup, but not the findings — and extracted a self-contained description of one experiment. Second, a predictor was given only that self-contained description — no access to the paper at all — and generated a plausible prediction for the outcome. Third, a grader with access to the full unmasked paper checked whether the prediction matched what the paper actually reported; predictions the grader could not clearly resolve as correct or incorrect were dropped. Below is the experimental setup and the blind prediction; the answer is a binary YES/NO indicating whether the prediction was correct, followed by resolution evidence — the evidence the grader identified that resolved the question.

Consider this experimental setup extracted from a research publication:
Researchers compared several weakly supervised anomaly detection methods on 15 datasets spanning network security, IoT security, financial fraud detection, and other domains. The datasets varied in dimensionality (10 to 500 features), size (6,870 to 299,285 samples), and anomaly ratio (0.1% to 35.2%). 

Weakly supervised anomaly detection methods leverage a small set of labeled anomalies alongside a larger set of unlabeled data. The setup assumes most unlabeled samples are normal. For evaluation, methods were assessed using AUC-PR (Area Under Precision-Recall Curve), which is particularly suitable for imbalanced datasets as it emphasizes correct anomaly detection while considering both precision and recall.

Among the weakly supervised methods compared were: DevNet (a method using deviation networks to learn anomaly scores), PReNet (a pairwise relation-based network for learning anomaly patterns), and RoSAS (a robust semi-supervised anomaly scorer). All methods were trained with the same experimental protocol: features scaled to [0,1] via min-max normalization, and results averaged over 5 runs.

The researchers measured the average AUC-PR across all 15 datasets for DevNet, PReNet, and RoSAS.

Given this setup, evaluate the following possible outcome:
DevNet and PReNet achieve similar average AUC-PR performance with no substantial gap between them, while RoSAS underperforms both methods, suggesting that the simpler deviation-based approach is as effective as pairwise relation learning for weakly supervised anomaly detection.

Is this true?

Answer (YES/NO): NO